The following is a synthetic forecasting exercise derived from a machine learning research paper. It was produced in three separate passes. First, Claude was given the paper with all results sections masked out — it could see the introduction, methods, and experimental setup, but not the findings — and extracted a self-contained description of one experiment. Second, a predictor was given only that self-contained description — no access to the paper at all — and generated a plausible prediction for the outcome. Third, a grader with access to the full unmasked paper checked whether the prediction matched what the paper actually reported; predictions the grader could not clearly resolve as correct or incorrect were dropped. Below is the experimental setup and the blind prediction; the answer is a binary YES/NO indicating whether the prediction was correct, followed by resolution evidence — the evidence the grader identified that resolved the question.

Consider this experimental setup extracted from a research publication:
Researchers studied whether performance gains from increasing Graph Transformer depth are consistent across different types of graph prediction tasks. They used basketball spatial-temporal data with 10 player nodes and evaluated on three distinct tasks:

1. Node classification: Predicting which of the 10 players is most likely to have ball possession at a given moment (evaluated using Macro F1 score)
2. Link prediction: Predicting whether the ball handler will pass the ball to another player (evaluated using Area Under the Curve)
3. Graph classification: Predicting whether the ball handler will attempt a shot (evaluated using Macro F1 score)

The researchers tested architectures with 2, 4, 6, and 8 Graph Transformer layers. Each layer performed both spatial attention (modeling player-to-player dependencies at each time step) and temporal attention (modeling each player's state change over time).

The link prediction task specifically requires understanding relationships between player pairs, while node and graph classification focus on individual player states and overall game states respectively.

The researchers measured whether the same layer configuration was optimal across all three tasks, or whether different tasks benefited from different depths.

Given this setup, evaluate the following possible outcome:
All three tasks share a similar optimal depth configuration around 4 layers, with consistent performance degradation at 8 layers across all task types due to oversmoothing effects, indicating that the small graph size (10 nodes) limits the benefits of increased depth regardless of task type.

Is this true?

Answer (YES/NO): NO